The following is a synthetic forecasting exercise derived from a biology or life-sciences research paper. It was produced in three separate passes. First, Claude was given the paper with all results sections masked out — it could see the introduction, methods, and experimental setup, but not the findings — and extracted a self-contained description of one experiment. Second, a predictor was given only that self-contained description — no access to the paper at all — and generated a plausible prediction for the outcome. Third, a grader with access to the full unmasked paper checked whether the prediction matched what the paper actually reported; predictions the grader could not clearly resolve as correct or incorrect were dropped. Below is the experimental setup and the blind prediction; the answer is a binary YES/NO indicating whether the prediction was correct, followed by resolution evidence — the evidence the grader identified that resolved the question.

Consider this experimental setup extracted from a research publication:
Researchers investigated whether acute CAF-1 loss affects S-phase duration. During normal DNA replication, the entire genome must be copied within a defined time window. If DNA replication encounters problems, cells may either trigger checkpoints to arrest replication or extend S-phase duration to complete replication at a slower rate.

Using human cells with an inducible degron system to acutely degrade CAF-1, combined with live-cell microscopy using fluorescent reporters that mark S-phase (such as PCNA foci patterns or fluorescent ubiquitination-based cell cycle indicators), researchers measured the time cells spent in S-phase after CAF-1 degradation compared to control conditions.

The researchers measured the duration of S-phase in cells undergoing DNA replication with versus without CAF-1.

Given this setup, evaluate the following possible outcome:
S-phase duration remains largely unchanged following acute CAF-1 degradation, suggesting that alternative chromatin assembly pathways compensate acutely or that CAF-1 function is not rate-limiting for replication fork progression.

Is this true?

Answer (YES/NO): NO